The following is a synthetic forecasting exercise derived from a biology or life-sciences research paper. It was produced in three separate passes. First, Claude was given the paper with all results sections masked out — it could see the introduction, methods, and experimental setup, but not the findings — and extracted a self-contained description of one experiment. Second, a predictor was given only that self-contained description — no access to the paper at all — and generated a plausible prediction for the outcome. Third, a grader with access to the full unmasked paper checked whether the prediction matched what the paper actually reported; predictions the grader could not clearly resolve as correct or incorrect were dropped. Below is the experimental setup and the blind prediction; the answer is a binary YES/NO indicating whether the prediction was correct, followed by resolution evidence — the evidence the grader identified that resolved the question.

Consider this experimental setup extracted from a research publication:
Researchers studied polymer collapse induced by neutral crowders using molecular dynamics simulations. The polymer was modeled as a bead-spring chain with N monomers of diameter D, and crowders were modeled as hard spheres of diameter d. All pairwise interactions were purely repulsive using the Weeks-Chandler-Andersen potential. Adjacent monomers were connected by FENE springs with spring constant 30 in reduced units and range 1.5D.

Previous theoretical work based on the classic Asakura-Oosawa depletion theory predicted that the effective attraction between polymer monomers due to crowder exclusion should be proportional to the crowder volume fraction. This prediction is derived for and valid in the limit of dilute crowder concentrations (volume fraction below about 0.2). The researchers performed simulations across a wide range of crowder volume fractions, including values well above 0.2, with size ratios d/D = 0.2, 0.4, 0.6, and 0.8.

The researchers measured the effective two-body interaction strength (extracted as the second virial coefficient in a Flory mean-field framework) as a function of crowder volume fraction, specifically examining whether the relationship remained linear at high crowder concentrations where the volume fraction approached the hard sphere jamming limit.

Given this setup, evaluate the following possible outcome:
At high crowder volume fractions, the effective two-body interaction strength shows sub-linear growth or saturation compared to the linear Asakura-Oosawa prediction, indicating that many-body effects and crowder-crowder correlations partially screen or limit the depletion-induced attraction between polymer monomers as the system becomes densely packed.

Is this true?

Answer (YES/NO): YES